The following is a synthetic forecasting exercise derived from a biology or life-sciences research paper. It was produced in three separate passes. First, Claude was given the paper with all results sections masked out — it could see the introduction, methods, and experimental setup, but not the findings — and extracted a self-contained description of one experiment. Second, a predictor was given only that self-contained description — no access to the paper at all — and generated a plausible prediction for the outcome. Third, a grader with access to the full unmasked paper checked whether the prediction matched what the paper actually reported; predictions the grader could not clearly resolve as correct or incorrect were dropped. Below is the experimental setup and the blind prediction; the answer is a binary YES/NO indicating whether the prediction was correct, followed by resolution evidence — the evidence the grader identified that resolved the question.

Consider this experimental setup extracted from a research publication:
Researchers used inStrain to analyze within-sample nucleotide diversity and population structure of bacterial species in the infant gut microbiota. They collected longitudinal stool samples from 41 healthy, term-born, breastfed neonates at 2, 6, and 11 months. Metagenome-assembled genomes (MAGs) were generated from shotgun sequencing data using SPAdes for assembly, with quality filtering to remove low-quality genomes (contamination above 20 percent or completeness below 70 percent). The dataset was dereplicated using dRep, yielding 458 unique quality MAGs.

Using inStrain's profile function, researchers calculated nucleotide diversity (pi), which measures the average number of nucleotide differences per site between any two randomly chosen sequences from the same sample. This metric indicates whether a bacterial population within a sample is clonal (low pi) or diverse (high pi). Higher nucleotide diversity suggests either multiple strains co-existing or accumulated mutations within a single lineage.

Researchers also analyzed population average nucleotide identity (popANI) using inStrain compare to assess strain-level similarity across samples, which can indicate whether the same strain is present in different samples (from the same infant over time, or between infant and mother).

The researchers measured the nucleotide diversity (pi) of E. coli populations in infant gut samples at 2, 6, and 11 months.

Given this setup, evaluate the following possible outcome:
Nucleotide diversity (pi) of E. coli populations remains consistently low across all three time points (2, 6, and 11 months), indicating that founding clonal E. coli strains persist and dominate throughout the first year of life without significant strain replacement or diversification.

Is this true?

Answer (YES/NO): NO